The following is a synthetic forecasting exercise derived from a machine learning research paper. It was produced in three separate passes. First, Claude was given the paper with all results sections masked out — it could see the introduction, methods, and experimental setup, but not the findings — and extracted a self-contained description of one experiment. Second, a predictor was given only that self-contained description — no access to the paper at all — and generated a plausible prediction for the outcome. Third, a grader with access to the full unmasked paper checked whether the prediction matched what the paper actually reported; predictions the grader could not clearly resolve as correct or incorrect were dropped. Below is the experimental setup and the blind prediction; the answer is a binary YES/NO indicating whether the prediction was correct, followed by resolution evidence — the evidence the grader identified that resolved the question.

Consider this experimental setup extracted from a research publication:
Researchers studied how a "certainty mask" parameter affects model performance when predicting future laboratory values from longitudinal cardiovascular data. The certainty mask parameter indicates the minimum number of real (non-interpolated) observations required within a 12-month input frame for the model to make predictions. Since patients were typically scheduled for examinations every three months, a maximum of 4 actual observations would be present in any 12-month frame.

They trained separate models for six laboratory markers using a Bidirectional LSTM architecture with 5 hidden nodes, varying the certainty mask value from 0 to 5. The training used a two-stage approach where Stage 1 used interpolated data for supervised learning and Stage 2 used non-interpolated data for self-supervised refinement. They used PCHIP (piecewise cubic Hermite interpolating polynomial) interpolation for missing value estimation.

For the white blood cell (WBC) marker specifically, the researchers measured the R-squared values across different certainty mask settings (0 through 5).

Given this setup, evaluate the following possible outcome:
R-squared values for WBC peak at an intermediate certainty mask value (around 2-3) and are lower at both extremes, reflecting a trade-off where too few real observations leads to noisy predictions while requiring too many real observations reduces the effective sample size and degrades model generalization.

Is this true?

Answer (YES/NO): NO